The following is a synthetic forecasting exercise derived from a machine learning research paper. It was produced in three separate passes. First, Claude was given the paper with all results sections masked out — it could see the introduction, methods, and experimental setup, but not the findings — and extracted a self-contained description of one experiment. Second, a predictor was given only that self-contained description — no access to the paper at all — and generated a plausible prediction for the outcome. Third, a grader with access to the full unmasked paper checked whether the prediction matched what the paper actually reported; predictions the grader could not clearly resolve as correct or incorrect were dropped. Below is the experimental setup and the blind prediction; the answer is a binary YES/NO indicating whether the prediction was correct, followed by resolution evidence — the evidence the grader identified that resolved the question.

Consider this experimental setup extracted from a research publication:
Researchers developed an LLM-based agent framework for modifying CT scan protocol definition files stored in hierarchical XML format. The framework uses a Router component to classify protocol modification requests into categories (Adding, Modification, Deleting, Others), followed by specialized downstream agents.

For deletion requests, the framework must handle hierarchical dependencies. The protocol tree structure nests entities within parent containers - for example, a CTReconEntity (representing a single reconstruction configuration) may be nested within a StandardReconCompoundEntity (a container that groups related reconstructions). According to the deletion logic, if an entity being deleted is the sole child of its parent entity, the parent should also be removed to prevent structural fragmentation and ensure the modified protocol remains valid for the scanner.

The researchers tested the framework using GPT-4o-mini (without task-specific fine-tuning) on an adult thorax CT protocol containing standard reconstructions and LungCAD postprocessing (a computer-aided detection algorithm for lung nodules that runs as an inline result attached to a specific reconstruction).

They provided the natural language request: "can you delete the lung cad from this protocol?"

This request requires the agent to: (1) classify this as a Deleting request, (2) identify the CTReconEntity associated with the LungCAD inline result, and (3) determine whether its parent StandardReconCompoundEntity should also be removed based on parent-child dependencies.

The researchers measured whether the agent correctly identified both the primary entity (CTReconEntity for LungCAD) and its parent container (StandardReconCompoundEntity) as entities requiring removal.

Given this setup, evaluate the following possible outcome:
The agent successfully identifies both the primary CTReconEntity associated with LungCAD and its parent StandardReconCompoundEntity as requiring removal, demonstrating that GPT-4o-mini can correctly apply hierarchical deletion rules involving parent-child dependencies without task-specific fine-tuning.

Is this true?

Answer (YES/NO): YES